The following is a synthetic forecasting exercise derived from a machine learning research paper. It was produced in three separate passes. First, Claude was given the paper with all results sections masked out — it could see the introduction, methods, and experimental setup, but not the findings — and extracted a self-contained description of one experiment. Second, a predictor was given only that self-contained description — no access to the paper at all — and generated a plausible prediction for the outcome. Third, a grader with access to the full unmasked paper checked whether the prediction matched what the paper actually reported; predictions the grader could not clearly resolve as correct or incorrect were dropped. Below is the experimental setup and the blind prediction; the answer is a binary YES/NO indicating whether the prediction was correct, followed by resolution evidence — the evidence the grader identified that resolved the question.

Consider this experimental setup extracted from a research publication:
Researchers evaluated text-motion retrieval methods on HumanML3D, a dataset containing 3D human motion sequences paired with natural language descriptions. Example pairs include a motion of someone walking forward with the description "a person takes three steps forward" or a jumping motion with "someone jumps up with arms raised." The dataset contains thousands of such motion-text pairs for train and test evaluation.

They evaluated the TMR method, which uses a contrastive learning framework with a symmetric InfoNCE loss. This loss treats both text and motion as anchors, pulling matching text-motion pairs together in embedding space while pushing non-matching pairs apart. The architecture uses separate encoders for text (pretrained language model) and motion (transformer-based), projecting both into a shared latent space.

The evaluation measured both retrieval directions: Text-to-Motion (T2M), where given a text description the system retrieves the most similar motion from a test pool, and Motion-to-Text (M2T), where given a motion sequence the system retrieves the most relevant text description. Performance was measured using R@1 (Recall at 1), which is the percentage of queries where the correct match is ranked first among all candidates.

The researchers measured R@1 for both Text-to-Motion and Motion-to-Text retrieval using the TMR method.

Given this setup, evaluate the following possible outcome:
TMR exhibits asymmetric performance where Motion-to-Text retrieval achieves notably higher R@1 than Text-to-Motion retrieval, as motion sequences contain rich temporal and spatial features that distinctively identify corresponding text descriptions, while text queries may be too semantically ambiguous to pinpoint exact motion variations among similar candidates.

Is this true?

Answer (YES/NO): YES